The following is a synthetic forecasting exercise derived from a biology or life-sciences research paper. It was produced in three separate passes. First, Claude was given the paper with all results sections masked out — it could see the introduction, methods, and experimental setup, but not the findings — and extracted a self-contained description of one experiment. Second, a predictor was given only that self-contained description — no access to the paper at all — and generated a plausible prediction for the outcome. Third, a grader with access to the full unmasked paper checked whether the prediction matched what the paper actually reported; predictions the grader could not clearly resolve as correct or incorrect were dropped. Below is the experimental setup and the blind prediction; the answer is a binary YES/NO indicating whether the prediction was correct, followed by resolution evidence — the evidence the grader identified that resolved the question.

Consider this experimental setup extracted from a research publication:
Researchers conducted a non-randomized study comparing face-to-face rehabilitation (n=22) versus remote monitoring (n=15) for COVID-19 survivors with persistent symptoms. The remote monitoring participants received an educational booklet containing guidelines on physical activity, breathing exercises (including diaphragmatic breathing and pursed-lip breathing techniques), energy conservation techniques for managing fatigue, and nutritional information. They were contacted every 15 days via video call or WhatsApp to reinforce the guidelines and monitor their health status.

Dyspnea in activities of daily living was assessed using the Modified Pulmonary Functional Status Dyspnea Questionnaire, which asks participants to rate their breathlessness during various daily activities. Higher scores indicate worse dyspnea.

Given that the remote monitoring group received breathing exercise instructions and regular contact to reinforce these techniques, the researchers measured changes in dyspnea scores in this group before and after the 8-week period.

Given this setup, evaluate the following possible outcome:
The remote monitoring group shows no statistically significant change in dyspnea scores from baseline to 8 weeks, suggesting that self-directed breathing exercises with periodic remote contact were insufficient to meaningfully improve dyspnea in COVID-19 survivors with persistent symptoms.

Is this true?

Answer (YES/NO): YES